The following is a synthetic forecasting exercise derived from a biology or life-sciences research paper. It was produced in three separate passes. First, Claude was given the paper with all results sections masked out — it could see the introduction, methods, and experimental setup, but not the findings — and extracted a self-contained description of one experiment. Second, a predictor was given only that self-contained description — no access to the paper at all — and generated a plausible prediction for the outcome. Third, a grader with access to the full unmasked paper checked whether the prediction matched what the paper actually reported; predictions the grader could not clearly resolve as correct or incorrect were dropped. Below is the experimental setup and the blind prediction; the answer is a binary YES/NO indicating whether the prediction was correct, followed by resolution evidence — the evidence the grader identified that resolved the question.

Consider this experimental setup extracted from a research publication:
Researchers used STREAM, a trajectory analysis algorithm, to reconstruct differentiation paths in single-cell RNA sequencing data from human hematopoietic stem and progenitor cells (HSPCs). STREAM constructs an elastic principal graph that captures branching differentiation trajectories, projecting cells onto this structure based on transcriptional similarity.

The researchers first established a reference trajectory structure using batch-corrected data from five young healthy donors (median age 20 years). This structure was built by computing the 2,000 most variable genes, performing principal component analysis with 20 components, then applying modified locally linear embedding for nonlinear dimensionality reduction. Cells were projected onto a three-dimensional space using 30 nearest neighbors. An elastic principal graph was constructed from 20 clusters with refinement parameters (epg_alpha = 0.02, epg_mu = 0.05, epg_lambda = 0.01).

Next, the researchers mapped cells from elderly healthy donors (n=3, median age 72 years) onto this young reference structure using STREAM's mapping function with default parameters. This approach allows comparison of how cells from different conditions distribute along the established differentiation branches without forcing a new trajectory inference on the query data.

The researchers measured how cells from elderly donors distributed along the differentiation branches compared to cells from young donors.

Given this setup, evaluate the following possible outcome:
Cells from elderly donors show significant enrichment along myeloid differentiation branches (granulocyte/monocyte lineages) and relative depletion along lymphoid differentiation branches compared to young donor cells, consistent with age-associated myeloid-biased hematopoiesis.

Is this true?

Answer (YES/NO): NO